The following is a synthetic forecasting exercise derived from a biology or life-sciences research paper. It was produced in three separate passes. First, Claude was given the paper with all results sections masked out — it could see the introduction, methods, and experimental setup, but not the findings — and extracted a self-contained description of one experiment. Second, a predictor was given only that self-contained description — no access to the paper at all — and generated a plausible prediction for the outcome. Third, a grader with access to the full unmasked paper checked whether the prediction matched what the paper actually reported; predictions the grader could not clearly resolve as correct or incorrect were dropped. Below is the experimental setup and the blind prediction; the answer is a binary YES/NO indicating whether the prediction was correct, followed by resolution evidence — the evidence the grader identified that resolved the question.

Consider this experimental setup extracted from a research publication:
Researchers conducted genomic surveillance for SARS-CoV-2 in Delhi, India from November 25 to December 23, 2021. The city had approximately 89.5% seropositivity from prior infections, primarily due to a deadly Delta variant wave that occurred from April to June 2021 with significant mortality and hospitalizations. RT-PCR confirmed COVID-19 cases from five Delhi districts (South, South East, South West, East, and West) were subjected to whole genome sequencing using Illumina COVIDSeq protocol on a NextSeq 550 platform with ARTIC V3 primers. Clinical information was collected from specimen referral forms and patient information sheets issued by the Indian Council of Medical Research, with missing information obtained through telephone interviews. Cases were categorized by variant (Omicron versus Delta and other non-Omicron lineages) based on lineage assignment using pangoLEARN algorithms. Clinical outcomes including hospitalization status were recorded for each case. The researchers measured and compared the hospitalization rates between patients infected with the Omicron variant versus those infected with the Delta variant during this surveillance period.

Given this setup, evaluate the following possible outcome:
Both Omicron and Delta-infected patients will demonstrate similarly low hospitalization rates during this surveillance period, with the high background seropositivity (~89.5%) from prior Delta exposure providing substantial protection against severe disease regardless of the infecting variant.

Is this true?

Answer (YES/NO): NO